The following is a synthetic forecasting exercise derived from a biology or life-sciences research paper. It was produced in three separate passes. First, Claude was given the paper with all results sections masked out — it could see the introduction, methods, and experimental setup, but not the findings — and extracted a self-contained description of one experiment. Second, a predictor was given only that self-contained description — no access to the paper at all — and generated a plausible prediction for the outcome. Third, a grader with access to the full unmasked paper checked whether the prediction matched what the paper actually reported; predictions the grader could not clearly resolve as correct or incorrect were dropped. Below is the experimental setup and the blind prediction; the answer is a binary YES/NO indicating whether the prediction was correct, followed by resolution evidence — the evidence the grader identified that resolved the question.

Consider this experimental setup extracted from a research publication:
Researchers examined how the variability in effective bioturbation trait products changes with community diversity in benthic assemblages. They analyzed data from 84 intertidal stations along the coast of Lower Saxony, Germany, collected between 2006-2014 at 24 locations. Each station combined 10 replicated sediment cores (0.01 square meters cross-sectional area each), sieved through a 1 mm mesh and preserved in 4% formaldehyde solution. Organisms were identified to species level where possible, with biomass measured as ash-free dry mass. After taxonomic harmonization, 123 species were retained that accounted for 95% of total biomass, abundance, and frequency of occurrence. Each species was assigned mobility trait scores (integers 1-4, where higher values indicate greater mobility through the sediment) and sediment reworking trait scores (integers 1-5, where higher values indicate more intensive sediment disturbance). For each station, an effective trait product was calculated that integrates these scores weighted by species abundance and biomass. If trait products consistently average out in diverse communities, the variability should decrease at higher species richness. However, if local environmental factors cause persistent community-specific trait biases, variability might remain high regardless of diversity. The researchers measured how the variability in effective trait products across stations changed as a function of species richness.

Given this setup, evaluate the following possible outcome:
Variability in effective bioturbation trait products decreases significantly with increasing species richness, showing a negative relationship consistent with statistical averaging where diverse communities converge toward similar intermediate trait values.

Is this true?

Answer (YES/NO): YES